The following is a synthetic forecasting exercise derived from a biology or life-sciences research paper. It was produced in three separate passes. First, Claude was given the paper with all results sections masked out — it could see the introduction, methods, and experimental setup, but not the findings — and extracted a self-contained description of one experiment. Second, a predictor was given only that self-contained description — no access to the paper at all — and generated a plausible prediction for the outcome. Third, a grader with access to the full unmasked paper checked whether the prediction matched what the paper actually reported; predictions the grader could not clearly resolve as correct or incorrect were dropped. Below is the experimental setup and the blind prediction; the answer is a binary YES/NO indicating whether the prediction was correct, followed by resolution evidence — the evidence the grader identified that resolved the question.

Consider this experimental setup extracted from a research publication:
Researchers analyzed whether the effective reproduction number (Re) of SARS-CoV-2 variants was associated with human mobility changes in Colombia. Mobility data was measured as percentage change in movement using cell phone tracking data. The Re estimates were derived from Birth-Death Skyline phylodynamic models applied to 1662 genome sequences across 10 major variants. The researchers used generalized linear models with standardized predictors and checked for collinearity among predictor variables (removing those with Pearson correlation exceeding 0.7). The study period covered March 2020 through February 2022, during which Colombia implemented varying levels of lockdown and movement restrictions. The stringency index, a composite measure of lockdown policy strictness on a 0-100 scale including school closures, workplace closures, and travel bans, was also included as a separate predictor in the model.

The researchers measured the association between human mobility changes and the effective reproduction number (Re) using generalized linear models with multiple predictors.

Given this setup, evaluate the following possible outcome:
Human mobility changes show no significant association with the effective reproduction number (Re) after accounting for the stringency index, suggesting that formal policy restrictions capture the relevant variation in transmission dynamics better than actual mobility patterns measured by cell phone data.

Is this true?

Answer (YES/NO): NO